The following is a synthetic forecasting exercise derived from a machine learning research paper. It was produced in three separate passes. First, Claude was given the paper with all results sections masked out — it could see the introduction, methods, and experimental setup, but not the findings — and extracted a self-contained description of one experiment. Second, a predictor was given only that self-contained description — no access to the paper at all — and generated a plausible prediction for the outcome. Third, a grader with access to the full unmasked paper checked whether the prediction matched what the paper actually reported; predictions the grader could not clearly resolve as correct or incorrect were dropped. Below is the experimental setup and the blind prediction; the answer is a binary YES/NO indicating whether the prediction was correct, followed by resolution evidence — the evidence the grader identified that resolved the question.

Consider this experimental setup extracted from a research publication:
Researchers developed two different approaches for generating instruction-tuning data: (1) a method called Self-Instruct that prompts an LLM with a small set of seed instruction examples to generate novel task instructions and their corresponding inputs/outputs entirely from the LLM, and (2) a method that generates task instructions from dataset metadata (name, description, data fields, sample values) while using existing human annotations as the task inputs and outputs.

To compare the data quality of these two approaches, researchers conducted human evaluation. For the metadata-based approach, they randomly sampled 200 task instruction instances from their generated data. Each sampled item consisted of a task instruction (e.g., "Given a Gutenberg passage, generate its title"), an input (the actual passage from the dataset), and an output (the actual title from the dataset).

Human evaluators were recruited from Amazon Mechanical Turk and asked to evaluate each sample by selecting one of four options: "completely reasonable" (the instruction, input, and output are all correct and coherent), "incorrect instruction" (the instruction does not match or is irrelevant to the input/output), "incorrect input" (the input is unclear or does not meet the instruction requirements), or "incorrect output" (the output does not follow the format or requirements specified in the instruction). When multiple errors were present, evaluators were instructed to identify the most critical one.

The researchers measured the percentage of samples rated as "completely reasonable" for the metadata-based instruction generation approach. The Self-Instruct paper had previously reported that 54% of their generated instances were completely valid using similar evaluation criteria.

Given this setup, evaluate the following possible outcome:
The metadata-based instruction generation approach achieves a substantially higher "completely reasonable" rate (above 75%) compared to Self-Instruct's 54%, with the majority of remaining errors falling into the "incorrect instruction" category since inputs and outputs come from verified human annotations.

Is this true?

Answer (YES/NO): NO